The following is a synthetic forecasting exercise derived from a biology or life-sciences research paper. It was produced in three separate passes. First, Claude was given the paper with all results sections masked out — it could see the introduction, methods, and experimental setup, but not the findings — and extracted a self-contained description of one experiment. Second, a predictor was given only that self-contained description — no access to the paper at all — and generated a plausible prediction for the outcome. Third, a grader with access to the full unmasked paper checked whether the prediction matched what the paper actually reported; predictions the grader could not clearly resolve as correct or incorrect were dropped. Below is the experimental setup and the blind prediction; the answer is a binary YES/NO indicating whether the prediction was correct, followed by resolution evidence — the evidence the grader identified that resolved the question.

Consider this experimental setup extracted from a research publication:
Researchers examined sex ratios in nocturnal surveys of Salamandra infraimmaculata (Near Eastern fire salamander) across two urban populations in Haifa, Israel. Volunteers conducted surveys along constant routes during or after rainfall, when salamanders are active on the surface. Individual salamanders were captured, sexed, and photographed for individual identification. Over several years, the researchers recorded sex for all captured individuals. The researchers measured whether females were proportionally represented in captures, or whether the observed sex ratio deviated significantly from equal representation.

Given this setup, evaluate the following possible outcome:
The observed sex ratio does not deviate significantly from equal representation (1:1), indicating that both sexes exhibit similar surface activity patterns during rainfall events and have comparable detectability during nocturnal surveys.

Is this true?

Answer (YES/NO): NO